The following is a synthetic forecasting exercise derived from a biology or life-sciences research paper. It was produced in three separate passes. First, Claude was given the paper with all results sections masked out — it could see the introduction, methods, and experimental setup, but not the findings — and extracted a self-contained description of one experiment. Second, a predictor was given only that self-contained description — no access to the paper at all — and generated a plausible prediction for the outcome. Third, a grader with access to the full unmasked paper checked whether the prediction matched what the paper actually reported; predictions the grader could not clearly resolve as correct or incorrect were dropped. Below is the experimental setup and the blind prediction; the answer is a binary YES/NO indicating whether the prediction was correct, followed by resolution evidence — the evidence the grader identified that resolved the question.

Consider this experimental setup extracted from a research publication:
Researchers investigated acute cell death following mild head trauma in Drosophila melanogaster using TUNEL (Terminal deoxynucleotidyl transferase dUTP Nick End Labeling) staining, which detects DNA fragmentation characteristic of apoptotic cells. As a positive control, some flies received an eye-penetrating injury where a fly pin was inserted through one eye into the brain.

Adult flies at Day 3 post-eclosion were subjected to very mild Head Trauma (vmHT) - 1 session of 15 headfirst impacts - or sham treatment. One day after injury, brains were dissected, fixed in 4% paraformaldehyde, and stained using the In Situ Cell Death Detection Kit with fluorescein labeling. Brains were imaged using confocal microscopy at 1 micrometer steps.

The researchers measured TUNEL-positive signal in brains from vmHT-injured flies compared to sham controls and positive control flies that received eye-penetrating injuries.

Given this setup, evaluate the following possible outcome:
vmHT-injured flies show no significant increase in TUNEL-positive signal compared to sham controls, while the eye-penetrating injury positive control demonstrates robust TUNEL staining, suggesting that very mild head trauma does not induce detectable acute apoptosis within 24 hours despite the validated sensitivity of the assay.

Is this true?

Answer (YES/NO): YES